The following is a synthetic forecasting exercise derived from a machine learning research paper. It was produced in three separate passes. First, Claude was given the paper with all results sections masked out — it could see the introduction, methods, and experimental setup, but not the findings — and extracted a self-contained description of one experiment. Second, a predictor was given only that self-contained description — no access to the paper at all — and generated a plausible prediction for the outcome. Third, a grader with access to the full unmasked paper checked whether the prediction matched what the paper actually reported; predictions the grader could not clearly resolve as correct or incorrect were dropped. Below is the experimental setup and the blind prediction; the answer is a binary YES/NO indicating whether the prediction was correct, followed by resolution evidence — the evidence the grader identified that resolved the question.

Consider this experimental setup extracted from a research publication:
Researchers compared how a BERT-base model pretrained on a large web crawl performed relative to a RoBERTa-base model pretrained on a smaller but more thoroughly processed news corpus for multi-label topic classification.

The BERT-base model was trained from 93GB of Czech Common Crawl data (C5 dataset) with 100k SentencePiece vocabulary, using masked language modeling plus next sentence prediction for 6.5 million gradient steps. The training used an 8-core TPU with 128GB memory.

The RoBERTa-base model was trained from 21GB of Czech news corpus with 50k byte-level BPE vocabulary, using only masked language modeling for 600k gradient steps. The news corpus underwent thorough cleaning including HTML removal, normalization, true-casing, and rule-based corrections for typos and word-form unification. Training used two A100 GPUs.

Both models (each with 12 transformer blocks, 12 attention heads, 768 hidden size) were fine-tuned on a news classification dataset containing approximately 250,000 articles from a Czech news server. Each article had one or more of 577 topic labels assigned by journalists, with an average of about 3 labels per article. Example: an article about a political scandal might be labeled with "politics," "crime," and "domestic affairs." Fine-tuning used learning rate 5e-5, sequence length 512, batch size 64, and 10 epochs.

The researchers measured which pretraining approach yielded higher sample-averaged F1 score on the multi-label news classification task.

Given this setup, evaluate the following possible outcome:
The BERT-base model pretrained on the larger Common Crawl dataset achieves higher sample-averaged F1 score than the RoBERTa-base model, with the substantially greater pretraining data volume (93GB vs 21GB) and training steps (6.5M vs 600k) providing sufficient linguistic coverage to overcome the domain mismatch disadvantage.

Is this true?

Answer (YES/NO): NO